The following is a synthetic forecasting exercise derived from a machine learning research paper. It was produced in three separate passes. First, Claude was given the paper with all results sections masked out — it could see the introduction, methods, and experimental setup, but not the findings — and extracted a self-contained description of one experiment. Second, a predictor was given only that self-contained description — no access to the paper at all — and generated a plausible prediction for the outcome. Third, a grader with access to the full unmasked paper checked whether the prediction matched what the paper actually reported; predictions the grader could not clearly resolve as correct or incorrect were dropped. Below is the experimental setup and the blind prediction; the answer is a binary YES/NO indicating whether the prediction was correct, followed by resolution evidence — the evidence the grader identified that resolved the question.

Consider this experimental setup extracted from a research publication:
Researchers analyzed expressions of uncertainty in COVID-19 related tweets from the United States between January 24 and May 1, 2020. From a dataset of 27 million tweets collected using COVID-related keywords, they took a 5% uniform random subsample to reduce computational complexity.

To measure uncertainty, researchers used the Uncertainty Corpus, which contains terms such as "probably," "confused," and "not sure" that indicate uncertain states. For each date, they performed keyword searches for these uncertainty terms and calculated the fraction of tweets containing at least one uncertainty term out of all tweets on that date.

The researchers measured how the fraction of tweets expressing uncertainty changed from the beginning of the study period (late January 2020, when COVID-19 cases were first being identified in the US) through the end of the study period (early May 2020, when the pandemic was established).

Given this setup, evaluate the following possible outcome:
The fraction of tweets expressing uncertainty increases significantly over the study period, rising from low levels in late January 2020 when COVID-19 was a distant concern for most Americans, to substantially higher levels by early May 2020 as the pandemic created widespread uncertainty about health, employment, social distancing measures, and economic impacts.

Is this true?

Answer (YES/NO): NO